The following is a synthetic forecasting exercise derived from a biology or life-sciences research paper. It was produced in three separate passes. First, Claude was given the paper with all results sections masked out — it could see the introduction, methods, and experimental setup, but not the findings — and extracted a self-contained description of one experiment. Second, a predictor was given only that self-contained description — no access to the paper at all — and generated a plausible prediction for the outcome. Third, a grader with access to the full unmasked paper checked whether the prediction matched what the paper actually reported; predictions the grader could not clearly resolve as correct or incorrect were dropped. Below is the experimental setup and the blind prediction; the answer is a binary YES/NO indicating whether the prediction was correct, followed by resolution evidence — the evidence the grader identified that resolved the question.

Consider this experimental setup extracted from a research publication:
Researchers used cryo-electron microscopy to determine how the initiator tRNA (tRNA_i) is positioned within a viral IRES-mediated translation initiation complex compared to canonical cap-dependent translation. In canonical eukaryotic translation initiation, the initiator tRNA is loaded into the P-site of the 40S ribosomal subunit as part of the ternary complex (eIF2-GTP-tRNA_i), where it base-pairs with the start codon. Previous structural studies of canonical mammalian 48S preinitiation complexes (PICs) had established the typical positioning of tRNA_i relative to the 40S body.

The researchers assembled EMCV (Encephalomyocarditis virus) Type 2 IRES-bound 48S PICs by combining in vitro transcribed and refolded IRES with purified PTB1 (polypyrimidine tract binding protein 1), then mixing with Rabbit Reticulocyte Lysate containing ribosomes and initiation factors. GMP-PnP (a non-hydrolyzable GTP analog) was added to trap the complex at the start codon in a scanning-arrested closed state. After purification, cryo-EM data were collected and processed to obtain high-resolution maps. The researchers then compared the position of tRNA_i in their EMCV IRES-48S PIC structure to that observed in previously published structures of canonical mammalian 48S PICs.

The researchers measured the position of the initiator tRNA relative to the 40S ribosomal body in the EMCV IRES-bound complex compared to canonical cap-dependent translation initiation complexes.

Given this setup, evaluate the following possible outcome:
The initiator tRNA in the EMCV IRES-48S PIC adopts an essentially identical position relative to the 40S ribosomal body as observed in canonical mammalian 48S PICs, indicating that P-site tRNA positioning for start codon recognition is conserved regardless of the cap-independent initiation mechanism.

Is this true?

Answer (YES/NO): NO